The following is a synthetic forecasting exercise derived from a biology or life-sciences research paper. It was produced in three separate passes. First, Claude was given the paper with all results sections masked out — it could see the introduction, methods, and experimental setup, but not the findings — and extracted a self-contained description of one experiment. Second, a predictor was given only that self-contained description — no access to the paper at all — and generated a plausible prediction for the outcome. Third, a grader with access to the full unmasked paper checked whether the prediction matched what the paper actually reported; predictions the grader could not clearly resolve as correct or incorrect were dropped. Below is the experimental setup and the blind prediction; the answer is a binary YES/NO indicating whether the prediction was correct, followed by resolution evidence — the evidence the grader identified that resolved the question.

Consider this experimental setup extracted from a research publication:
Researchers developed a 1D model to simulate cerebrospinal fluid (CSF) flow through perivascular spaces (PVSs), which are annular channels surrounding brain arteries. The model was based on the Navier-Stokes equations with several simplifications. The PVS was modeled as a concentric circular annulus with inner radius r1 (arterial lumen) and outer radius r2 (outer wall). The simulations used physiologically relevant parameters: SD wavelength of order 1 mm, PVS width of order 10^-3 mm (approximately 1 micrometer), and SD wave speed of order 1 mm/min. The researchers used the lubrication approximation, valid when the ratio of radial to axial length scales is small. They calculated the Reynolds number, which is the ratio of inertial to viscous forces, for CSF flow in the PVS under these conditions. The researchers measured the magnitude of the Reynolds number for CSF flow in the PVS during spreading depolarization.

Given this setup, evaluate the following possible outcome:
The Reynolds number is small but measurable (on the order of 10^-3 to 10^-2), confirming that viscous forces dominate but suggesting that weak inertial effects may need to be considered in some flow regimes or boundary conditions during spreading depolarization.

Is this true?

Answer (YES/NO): NO